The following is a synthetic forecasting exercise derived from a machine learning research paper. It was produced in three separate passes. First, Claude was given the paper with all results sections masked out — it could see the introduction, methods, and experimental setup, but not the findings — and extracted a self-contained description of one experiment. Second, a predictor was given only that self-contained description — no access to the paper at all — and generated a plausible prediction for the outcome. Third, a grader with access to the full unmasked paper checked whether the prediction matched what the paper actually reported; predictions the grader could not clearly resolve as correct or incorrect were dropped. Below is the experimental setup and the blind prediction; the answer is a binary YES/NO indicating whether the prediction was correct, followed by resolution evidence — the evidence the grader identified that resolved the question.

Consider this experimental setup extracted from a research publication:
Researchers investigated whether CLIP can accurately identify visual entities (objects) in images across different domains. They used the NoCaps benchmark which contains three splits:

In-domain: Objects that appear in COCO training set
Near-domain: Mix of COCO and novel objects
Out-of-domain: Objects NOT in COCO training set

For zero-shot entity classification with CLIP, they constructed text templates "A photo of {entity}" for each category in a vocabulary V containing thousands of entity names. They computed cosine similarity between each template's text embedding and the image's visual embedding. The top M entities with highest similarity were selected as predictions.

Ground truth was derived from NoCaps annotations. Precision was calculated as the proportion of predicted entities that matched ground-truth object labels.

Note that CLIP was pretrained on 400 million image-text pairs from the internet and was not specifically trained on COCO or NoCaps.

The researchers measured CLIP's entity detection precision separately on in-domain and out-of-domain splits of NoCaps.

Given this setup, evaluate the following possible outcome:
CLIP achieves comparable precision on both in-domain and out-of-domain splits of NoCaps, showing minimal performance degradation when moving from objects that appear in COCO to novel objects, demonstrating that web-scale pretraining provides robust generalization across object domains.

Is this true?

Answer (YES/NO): YES